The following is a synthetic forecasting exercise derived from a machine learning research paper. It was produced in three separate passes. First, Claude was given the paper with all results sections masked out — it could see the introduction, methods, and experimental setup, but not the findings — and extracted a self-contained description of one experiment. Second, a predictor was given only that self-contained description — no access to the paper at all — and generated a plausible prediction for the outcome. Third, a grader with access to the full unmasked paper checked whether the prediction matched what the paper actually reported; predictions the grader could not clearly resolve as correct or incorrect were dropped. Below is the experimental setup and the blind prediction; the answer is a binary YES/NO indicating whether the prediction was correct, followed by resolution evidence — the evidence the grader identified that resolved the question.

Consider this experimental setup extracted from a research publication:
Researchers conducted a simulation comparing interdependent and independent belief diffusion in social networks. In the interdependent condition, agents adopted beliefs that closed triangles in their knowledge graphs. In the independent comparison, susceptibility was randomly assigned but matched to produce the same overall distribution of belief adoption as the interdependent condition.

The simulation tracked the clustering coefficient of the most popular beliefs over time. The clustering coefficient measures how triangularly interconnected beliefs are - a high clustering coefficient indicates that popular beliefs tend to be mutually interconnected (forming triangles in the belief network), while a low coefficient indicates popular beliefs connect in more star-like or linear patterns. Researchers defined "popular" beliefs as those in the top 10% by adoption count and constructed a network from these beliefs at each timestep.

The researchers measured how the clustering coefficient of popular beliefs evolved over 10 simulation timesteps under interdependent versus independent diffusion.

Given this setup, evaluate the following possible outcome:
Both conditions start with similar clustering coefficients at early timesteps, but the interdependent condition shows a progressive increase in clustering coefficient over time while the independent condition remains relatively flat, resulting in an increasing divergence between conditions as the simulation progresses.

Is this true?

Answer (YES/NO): YES